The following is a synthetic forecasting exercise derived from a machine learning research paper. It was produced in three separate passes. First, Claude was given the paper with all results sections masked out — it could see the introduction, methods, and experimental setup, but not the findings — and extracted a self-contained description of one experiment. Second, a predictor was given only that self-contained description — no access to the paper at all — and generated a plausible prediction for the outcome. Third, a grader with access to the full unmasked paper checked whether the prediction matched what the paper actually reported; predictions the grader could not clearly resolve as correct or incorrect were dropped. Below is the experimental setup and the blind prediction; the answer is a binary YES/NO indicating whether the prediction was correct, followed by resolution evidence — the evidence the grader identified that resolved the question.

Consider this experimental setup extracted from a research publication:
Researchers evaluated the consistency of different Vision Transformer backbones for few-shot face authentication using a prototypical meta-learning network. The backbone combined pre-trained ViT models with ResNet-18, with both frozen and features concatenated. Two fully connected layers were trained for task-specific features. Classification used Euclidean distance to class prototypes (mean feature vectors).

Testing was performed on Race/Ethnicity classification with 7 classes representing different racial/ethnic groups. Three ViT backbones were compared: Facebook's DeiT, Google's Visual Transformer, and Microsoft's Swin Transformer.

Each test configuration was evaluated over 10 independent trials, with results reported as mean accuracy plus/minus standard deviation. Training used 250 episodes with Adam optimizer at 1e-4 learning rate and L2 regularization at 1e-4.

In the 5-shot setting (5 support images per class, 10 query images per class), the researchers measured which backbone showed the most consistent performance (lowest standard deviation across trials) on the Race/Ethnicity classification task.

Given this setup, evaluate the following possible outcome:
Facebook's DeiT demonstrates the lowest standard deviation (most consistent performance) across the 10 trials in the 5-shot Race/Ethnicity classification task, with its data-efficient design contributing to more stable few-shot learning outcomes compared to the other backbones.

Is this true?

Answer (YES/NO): YES